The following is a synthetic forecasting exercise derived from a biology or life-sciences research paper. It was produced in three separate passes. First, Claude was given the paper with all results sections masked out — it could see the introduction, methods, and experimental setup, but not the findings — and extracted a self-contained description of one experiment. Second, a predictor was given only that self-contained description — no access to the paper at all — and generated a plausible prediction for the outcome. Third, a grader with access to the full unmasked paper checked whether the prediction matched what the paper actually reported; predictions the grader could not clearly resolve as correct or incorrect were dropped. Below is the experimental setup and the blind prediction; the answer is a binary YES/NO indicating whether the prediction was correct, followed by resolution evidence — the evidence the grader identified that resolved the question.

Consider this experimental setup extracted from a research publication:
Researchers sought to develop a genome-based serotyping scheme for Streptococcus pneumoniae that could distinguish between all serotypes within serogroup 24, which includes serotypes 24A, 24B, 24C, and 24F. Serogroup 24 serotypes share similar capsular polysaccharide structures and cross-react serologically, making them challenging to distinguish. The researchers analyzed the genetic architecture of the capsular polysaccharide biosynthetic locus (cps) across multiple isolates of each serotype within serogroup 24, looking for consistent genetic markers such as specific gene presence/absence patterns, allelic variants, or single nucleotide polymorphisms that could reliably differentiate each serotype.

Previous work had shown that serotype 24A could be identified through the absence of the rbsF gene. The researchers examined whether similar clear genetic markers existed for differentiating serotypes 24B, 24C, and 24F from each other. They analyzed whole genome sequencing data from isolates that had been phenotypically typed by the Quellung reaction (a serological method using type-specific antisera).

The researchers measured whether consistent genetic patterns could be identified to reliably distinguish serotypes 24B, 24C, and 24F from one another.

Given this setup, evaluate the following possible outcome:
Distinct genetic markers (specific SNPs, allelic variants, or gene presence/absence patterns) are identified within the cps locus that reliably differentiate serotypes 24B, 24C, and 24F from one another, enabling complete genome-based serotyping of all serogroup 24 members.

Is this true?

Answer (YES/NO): NO